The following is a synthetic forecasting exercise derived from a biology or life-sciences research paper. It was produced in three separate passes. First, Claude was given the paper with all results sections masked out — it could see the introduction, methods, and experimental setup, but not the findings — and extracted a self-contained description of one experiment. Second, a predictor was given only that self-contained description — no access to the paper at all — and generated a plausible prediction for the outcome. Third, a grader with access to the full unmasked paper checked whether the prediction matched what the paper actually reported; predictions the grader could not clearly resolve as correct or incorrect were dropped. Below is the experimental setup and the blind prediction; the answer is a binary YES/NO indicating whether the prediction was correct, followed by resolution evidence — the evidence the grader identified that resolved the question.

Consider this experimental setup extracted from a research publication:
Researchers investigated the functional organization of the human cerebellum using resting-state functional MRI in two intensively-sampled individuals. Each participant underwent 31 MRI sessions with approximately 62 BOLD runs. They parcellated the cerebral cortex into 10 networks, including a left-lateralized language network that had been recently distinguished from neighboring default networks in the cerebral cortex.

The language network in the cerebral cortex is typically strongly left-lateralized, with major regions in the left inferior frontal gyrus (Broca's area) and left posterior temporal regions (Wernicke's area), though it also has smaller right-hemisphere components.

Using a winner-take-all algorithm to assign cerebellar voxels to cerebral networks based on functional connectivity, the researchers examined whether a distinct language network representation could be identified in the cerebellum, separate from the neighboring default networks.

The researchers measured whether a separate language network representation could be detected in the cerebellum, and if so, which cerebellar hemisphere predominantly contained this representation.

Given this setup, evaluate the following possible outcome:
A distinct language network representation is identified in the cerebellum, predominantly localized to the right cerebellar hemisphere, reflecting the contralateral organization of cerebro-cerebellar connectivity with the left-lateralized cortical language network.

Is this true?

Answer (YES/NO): YES